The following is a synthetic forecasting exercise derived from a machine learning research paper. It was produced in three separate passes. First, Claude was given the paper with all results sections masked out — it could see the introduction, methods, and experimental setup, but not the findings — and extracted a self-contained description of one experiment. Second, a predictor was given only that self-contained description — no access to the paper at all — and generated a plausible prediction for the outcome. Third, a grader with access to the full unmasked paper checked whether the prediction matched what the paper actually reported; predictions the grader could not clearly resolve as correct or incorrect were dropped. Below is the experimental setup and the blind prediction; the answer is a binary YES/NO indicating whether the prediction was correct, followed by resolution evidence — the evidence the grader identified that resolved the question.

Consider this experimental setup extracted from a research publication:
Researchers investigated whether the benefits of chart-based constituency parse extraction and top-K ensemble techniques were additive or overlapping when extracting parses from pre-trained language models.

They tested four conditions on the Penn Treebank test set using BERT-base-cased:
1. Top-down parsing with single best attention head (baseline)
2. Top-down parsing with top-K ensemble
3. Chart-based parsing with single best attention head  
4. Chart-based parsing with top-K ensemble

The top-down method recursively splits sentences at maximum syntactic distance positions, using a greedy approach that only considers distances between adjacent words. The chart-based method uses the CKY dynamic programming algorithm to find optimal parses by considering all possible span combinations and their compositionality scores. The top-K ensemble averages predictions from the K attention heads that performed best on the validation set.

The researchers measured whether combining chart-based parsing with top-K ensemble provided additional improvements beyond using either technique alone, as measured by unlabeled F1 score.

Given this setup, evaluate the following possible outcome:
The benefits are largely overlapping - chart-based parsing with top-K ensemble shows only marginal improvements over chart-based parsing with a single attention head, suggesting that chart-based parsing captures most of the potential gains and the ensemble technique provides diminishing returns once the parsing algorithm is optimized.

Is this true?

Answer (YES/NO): NO